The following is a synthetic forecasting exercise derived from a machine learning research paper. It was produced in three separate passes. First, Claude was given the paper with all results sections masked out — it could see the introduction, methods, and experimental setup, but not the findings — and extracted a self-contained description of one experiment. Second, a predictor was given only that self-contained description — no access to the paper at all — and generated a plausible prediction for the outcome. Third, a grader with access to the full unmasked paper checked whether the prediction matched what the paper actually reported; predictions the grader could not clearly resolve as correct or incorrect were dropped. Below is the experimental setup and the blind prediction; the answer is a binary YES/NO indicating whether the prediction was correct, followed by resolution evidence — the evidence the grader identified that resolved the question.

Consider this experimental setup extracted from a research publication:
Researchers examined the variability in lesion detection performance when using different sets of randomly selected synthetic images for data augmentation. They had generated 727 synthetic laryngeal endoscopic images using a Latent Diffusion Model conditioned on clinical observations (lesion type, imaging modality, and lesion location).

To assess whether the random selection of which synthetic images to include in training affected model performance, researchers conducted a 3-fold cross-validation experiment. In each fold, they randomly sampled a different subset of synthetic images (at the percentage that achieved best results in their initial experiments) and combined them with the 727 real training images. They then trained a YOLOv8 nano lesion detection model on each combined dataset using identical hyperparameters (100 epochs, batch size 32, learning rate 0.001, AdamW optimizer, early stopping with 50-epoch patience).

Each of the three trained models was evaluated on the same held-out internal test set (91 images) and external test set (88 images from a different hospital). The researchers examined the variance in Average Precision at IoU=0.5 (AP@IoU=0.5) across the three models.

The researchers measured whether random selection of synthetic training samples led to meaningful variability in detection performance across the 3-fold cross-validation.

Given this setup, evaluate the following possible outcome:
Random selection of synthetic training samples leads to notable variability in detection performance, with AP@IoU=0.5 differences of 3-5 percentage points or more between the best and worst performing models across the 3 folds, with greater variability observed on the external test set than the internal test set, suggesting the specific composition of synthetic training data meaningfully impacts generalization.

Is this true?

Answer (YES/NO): NO